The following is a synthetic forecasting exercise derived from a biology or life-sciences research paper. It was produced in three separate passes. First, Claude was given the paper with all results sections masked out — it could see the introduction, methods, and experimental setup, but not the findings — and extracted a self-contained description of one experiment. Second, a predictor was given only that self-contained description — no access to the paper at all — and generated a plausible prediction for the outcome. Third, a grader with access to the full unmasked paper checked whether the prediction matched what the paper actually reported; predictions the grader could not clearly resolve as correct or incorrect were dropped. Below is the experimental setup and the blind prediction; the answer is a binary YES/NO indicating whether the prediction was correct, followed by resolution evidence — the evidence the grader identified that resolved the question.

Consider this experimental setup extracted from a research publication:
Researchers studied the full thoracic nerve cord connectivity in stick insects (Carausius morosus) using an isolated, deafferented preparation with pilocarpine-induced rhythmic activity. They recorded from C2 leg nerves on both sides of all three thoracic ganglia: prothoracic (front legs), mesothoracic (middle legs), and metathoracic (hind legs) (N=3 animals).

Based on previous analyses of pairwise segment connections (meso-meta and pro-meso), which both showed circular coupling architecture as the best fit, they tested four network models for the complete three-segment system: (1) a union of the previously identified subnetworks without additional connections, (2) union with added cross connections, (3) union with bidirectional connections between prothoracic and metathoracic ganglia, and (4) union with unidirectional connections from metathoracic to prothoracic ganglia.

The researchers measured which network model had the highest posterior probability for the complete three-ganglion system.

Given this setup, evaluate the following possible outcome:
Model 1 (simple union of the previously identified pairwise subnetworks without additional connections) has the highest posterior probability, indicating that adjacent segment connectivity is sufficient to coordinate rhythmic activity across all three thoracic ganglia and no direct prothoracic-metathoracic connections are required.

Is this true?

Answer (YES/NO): NO